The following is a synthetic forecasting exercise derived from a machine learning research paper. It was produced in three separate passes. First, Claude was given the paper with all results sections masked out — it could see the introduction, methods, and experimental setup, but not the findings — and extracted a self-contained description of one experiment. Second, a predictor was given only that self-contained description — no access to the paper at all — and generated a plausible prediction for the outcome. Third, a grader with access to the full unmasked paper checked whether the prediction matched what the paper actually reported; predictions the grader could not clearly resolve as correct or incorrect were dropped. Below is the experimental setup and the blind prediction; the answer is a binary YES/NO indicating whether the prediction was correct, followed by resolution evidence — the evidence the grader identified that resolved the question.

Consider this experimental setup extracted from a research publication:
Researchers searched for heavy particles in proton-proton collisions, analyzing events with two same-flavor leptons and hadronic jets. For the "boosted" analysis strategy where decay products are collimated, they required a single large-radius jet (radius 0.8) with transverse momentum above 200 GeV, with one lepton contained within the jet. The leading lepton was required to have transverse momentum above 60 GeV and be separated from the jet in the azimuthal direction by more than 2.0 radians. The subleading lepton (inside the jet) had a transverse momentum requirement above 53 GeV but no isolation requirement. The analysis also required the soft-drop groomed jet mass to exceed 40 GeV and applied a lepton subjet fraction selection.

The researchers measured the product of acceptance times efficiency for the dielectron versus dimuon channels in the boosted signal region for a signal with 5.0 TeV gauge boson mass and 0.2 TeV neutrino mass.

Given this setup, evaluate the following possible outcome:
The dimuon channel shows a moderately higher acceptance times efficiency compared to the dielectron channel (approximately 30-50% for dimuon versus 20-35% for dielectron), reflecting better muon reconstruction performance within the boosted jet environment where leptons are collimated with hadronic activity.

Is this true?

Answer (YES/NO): YES